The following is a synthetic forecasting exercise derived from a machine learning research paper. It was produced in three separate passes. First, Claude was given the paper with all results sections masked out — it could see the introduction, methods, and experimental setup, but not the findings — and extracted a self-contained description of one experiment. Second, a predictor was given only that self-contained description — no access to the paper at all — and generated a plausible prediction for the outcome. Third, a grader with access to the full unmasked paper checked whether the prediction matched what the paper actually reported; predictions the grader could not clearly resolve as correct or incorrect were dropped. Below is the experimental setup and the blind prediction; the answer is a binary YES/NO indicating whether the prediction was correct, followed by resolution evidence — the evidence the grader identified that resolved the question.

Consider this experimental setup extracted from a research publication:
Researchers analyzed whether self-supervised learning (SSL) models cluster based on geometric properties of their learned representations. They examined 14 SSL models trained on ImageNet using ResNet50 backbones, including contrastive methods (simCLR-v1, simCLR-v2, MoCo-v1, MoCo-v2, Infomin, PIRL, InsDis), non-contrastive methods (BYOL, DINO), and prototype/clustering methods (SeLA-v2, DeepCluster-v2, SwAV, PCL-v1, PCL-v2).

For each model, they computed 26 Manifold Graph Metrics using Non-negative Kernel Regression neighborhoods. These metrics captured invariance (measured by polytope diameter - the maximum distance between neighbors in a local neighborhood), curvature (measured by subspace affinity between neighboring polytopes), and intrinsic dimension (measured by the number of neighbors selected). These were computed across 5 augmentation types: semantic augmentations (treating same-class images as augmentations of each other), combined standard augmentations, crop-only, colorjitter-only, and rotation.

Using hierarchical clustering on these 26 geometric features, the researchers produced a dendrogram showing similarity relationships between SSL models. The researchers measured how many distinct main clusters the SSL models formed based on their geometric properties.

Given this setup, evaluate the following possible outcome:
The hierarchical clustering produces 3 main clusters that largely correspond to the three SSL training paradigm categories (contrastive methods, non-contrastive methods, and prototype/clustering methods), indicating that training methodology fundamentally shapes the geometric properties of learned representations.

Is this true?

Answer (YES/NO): NO